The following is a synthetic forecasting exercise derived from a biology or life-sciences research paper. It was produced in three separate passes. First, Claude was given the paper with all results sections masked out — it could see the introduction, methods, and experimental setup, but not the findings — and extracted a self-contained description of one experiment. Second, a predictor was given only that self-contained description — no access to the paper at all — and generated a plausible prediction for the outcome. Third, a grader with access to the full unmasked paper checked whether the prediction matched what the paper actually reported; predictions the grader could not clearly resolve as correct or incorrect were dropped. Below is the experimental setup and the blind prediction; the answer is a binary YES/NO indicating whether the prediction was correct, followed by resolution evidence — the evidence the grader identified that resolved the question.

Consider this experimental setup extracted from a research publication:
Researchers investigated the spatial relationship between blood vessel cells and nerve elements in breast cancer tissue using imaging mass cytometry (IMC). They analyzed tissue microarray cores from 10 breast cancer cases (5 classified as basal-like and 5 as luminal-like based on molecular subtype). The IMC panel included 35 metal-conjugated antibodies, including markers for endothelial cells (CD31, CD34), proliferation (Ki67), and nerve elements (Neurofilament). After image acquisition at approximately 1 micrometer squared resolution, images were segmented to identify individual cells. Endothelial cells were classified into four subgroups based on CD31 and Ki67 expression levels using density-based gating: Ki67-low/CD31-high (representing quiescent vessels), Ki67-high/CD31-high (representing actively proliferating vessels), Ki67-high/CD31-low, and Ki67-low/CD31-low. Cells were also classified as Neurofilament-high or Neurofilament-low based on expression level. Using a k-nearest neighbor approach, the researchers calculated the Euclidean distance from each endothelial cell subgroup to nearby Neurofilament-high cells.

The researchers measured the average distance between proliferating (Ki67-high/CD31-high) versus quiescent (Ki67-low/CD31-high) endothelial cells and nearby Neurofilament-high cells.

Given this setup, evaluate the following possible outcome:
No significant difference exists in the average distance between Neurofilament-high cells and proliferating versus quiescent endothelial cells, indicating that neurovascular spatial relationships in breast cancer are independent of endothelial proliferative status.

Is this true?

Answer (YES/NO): NO